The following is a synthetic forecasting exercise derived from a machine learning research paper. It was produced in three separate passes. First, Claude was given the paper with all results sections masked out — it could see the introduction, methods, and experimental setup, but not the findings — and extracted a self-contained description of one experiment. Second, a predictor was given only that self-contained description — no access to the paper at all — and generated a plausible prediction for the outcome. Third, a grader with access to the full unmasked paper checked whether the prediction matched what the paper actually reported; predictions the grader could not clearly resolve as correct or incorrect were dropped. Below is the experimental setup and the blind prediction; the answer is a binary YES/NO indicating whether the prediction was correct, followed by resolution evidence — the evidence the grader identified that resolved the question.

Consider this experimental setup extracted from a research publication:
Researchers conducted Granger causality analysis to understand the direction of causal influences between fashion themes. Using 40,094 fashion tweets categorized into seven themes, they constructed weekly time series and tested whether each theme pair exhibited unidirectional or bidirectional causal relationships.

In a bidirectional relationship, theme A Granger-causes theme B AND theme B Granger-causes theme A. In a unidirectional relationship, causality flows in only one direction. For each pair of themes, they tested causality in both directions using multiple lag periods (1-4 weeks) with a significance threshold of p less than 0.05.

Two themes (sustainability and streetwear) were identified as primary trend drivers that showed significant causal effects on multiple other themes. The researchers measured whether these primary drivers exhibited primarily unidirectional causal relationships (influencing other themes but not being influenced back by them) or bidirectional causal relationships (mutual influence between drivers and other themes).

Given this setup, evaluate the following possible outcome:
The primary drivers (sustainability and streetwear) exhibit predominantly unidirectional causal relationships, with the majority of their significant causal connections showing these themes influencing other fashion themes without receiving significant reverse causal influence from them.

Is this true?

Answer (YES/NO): NO